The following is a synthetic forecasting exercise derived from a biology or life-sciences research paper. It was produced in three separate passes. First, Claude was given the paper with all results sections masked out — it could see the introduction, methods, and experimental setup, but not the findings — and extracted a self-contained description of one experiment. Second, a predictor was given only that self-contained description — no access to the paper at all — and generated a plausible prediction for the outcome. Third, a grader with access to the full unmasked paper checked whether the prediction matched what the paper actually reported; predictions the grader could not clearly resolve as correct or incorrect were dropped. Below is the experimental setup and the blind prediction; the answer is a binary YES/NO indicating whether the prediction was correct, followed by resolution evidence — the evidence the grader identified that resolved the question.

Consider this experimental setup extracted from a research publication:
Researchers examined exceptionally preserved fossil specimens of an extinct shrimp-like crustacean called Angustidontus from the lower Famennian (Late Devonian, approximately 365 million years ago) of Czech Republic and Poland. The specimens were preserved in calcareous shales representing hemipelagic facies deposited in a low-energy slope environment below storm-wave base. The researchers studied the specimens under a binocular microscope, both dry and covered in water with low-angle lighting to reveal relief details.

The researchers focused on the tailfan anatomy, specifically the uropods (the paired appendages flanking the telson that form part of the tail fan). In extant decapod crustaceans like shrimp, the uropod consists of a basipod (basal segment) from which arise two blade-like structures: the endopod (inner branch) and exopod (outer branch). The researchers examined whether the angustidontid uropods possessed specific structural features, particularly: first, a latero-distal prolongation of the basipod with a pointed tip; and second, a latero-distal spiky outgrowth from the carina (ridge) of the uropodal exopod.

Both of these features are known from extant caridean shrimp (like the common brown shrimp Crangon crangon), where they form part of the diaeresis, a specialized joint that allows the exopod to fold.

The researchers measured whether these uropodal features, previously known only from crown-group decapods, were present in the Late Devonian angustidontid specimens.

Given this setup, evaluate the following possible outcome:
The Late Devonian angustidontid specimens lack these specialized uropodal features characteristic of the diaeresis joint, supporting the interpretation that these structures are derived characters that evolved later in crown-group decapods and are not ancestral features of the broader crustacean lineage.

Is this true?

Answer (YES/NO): NO